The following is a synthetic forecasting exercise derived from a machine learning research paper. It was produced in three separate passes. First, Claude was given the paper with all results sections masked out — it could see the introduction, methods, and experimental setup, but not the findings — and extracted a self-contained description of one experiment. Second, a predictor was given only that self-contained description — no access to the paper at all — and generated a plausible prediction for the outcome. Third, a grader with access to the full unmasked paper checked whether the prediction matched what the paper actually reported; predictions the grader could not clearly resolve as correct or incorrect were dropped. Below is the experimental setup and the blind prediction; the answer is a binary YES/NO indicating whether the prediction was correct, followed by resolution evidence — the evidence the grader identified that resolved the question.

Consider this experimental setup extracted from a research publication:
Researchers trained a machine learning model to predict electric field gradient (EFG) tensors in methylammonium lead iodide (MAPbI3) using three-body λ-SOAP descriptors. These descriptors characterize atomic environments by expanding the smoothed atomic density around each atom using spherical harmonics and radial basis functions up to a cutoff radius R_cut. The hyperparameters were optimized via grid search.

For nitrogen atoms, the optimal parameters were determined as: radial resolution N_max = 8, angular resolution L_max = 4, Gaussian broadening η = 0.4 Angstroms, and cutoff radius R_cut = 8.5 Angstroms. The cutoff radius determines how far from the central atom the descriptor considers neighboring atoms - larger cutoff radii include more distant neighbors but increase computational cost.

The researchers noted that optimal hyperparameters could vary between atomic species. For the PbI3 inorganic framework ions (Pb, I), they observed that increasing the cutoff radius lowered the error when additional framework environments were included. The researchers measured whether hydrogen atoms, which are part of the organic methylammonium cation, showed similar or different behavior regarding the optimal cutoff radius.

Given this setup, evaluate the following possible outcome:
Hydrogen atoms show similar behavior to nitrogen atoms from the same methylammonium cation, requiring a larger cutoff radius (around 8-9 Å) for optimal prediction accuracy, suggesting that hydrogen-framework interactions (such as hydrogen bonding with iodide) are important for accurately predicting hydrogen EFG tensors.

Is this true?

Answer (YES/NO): NO